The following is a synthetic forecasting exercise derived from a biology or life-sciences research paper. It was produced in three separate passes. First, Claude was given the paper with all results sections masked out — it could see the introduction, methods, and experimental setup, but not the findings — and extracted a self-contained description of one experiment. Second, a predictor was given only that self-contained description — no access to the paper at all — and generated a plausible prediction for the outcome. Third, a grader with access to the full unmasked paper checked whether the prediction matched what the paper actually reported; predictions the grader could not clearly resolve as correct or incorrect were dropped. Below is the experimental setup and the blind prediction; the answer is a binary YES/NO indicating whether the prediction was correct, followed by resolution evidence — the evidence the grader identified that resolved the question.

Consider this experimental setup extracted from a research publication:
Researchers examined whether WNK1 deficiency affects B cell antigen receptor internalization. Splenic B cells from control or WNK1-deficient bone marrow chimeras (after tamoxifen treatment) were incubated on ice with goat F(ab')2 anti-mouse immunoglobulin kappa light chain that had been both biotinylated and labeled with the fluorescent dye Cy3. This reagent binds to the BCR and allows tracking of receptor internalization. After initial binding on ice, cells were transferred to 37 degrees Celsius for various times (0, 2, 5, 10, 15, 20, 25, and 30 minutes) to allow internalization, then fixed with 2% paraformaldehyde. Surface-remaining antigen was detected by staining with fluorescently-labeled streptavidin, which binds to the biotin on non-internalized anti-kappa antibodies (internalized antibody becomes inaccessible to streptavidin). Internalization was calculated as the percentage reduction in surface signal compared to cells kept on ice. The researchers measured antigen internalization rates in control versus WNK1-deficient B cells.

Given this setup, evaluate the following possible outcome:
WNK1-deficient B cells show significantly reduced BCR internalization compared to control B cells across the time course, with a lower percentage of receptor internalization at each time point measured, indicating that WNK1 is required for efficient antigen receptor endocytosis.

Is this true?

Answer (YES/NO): NO